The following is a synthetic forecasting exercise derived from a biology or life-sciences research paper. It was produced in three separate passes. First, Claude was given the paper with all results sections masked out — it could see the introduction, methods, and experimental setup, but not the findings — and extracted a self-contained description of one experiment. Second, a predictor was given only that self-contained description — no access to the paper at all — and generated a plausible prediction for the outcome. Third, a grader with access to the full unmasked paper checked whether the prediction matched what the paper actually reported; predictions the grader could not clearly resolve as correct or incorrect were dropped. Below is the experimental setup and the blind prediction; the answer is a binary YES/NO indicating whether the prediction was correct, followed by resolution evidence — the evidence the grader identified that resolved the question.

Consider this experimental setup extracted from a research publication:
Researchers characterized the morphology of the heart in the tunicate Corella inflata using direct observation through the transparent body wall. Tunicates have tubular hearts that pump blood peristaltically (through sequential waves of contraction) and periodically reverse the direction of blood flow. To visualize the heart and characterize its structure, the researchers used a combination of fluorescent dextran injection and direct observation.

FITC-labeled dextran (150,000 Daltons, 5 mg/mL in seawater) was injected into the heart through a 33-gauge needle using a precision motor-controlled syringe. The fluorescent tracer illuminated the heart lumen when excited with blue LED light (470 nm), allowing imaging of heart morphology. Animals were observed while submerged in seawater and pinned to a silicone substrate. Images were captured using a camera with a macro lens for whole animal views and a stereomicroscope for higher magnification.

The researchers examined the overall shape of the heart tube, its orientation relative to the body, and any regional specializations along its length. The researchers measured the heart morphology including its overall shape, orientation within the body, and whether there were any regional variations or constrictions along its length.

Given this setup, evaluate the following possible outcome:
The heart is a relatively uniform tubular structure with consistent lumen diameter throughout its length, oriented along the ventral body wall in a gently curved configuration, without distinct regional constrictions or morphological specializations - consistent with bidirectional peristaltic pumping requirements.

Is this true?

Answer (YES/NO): NO